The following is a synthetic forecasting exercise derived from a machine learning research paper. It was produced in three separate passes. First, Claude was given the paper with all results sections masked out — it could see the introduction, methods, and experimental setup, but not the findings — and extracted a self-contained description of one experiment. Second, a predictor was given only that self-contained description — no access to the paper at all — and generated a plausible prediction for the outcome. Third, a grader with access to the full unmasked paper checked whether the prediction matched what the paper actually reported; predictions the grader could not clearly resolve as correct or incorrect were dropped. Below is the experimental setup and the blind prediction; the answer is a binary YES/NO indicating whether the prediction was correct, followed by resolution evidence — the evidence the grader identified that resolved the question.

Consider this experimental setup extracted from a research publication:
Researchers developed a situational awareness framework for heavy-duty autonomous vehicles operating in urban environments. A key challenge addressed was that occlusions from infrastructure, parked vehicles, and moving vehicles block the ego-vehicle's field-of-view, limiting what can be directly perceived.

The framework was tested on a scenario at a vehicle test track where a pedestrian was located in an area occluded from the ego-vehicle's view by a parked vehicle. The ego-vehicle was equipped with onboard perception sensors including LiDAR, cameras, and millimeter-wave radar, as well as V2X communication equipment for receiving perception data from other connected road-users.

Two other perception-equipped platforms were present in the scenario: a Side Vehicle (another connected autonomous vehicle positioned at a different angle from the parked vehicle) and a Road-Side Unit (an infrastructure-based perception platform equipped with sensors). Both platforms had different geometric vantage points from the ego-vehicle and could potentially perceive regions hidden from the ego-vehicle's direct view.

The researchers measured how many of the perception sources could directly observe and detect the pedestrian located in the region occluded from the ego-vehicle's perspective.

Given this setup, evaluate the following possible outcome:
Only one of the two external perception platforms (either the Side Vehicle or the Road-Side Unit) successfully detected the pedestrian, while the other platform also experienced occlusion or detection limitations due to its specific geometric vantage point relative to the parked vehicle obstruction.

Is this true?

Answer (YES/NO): NO